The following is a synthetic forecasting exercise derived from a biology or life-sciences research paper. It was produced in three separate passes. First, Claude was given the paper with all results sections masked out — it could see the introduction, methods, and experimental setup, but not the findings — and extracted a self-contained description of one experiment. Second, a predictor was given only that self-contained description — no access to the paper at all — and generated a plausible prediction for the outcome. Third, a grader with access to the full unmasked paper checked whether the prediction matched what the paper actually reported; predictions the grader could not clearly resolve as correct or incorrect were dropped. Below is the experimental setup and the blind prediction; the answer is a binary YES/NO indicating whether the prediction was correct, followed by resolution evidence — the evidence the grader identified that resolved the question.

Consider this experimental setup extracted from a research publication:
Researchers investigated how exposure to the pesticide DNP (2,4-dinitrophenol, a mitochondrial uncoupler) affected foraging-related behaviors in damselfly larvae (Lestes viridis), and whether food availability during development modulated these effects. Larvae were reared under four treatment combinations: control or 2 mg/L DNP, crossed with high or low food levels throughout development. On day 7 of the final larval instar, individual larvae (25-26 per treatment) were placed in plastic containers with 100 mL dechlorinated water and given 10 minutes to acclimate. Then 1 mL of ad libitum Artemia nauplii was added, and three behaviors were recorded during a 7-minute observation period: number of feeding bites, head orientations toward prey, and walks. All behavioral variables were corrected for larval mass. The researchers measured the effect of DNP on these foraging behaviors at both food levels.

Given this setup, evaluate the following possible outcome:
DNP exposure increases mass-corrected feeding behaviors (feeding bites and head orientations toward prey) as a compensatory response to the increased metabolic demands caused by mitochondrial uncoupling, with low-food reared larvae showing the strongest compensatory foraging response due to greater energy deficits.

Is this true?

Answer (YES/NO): NO